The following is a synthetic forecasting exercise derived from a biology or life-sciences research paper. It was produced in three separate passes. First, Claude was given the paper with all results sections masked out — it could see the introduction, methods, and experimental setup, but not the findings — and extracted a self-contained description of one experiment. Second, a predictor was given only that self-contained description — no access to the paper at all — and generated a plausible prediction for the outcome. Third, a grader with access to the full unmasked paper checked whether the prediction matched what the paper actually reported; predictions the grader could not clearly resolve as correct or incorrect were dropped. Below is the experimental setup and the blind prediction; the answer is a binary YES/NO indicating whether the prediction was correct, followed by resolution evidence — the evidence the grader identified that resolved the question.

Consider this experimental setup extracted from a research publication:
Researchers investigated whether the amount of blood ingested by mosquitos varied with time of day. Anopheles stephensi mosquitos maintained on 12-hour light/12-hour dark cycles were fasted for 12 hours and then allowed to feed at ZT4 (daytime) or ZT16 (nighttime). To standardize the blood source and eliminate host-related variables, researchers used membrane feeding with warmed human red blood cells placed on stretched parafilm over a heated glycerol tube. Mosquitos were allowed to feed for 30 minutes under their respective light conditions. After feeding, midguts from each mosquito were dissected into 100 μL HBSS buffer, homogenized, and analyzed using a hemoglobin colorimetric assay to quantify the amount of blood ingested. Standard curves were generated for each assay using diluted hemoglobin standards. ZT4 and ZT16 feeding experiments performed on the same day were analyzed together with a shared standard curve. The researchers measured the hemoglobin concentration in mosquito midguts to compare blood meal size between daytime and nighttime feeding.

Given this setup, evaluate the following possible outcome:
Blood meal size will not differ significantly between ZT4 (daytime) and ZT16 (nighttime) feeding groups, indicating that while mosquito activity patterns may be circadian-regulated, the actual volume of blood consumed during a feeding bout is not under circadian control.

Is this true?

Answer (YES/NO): NO